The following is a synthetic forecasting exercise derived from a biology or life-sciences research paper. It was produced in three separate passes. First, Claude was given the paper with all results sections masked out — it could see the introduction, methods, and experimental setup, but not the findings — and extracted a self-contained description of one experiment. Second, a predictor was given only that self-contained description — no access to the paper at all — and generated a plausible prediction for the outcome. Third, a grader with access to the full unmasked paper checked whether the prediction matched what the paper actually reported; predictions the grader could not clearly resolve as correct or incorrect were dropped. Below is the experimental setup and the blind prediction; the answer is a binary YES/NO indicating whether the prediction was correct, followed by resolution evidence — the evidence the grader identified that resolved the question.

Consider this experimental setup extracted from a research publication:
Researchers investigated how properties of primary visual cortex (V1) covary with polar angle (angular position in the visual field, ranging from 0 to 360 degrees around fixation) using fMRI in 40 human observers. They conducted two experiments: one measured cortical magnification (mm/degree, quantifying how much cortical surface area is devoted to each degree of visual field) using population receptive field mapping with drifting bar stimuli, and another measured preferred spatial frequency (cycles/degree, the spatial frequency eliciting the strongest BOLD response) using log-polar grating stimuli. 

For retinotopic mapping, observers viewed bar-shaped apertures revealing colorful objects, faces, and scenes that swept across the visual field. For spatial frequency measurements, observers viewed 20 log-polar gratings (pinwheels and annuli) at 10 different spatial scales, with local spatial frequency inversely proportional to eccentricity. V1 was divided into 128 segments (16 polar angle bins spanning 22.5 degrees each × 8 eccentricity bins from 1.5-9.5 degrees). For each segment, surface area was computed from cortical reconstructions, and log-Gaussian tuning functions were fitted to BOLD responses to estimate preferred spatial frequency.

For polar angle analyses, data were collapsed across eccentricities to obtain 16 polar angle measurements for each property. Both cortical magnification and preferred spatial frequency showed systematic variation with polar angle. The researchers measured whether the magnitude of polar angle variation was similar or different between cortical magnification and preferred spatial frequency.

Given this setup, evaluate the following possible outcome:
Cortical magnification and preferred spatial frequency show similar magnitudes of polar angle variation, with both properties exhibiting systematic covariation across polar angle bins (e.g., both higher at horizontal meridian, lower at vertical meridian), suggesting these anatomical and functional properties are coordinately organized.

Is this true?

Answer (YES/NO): NO